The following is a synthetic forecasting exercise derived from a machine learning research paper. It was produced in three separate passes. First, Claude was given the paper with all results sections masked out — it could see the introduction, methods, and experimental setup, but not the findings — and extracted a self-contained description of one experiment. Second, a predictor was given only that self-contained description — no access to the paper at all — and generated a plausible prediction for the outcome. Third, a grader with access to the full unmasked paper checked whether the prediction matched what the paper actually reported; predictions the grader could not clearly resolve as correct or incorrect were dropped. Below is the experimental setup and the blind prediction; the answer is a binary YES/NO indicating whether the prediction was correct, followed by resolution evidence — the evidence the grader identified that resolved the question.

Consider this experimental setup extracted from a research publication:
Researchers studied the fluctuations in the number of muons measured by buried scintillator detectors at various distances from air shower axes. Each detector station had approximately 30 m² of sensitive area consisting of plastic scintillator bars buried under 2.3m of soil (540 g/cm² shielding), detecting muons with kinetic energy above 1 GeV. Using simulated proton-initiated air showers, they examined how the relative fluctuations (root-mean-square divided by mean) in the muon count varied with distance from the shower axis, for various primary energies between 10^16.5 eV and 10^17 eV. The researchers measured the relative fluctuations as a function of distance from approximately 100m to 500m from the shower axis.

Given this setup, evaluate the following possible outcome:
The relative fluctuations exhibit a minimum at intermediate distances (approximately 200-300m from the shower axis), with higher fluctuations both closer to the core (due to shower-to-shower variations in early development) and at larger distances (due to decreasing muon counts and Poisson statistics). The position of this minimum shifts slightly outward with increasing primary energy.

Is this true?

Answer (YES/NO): NO